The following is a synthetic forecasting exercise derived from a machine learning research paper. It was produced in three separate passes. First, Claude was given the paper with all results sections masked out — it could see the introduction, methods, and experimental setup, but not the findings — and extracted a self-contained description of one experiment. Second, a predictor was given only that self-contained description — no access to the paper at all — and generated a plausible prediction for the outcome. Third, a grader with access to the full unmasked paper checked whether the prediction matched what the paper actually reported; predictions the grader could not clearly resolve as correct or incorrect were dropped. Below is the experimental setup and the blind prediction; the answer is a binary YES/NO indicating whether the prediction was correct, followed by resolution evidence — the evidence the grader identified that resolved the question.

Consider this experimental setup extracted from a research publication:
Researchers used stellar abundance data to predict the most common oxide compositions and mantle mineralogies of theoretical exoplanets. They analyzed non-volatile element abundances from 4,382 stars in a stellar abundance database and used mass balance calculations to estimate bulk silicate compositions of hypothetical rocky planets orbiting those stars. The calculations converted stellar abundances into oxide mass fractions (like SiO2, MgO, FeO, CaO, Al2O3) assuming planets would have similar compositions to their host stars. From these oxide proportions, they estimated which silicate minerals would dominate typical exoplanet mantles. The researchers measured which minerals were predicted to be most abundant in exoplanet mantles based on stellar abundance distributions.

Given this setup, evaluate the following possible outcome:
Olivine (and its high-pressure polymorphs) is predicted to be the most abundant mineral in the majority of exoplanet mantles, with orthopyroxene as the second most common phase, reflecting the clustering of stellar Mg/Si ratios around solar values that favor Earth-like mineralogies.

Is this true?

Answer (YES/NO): NO